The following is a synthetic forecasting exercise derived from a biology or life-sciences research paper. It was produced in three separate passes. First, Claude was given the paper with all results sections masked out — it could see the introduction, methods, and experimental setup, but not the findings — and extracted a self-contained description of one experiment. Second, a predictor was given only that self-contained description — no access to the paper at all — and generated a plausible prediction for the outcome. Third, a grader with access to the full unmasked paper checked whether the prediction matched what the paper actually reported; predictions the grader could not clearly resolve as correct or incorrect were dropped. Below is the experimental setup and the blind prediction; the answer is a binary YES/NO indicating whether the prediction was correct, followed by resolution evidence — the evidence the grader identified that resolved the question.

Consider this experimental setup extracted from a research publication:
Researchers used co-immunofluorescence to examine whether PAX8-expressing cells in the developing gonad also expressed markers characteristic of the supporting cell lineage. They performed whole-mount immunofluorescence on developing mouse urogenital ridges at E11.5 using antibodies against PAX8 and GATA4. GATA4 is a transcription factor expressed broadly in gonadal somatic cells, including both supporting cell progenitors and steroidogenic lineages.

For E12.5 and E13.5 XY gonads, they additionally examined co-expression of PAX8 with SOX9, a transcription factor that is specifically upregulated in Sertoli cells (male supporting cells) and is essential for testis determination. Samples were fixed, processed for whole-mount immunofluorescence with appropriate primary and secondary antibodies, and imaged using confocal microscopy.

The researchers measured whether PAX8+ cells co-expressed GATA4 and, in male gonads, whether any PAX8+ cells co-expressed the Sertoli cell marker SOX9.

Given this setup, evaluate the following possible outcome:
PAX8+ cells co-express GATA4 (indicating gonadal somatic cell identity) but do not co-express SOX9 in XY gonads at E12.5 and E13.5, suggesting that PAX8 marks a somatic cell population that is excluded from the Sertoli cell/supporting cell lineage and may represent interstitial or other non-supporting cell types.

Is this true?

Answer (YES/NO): NO